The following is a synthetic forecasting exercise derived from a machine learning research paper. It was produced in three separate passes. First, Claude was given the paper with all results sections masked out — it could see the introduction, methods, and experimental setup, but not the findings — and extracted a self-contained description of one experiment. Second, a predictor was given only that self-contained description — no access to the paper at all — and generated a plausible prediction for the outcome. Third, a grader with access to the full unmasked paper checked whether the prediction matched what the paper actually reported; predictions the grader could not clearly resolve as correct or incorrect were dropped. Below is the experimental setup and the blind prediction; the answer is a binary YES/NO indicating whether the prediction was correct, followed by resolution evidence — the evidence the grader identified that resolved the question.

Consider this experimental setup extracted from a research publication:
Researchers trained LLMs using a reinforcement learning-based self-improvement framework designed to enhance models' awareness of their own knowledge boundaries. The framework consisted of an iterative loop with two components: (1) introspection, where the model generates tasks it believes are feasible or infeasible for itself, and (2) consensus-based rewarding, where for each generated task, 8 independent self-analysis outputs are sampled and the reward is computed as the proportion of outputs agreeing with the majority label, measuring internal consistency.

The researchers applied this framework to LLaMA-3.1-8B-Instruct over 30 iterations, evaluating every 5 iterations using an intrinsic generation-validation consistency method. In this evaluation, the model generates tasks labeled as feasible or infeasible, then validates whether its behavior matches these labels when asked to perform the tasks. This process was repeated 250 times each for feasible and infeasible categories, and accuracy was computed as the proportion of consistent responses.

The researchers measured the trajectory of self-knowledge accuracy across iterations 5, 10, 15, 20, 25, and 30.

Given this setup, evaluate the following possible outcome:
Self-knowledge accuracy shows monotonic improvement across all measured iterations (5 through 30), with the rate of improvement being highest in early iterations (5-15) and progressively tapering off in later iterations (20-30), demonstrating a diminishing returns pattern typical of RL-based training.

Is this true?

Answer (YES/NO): NO